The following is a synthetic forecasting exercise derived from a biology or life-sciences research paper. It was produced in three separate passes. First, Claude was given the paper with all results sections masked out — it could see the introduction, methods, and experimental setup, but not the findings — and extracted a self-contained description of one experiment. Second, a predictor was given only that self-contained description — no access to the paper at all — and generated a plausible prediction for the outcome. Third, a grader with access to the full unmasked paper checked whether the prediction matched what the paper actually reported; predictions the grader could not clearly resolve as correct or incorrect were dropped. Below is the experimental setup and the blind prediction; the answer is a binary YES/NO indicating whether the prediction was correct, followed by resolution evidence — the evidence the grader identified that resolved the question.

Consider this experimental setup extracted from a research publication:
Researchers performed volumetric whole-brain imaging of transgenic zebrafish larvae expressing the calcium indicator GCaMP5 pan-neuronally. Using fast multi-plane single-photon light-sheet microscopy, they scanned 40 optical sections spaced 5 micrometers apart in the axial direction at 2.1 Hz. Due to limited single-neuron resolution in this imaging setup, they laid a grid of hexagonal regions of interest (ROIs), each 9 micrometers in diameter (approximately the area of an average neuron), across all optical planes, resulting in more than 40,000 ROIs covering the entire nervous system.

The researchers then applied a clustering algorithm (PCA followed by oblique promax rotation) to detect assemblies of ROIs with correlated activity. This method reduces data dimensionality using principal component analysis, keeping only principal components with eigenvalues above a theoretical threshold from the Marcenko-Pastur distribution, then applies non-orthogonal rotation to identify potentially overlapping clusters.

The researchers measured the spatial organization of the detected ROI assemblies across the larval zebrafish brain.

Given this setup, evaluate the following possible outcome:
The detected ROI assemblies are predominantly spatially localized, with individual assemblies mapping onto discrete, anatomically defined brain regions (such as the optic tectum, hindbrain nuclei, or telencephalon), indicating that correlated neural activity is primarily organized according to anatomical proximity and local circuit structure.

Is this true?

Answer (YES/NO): NO